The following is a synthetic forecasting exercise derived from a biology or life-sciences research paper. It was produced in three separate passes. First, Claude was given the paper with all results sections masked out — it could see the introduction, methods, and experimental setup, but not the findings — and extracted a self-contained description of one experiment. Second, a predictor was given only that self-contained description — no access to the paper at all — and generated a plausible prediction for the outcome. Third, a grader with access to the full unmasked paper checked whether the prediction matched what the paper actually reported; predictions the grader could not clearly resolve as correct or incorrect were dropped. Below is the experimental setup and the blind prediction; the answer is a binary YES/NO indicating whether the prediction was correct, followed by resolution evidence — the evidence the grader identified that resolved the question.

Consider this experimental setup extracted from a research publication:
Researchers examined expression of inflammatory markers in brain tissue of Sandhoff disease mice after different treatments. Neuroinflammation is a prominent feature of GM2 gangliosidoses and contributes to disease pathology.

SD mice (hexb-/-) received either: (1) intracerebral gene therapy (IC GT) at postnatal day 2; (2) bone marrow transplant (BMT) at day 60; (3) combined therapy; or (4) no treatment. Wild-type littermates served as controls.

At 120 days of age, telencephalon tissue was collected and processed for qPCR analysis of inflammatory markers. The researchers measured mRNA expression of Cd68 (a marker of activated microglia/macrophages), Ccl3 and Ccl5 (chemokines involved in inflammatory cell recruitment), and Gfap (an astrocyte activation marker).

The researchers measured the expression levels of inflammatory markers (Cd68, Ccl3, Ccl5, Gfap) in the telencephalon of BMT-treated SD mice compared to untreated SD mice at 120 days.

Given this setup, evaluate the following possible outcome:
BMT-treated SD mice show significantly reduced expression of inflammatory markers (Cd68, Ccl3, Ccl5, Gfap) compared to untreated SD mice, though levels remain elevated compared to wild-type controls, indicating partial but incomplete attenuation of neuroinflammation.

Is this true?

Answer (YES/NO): NO